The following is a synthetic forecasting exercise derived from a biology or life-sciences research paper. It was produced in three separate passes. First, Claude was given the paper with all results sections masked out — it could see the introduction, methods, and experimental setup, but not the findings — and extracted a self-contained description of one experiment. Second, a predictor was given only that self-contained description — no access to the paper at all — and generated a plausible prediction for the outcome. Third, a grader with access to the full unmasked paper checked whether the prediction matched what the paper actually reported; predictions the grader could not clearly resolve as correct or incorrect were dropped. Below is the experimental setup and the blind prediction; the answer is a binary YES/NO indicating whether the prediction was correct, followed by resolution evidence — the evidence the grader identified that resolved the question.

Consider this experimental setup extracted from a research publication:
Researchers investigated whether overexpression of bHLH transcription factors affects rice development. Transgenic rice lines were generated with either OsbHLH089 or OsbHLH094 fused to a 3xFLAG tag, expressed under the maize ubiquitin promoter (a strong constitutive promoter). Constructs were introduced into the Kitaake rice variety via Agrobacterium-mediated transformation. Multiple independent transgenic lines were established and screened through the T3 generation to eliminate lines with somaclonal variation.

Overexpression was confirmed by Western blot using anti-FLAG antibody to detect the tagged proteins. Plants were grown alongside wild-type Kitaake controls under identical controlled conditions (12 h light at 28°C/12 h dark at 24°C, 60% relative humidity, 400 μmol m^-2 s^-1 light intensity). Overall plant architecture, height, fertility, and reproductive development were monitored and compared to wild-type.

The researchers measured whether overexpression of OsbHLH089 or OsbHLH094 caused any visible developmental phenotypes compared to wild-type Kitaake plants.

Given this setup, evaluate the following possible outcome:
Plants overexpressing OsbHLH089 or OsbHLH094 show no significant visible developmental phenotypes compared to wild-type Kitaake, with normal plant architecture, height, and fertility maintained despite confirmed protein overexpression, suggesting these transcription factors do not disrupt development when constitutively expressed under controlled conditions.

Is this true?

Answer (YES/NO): YES